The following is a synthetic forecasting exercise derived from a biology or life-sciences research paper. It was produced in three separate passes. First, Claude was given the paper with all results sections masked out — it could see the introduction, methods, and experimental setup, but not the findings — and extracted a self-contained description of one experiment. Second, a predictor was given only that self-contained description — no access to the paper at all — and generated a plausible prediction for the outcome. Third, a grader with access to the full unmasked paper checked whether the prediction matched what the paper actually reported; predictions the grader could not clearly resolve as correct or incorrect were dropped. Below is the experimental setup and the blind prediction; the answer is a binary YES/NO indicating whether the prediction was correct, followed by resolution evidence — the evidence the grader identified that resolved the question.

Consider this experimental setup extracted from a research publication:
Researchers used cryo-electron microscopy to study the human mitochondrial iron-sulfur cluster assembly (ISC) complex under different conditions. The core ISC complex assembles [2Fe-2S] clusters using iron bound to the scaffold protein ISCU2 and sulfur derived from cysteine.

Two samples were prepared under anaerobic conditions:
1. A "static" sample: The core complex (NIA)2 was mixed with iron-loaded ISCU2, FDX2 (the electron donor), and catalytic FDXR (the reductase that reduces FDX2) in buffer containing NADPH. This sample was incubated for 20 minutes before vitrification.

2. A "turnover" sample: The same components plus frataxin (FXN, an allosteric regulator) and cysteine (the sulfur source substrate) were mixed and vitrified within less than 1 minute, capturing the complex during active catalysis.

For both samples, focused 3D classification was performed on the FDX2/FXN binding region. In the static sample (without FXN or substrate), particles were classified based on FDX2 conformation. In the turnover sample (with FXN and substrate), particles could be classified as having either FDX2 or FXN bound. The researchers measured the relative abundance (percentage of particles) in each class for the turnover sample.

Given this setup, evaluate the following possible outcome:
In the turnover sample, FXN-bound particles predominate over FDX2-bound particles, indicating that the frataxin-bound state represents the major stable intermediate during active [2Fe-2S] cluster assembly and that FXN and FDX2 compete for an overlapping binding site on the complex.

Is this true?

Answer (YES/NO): NO